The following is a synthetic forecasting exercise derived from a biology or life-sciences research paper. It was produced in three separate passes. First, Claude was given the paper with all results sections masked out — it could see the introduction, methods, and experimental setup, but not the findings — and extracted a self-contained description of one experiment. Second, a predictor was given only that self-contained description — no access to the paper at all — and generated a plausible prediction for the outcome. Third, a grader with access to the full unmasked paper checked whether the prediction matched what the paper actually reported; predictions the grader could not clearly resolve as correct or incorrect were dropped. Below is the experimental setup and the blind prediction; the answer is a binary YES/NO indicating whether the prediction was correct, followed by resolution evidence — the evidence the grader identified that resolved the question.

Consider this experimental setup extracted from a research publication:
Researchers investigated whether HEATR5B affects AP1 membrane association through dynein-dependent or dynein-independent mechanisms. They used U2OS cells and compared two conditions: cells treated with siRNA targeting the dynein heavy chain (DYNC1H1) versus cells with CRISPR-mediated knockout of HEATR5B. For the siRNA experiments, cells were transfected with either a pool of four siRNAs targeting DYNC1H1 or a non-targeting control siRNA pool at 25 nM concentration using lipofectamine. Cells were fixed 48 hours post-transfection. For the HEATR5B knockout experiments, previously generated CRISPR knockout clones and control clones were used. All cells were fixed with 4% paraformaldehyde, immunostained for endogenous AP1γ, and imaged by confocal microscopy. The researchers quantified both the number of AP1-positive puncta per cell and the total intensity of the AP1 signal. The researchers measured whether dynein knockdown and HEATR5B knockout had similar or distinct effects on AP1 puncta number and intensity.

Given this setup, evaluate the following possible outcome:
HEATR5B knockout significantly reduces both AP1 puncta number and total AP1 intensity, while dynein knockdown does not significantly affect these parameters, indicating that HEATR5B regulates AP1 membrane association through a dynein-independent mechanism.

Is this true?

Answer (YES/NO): YES